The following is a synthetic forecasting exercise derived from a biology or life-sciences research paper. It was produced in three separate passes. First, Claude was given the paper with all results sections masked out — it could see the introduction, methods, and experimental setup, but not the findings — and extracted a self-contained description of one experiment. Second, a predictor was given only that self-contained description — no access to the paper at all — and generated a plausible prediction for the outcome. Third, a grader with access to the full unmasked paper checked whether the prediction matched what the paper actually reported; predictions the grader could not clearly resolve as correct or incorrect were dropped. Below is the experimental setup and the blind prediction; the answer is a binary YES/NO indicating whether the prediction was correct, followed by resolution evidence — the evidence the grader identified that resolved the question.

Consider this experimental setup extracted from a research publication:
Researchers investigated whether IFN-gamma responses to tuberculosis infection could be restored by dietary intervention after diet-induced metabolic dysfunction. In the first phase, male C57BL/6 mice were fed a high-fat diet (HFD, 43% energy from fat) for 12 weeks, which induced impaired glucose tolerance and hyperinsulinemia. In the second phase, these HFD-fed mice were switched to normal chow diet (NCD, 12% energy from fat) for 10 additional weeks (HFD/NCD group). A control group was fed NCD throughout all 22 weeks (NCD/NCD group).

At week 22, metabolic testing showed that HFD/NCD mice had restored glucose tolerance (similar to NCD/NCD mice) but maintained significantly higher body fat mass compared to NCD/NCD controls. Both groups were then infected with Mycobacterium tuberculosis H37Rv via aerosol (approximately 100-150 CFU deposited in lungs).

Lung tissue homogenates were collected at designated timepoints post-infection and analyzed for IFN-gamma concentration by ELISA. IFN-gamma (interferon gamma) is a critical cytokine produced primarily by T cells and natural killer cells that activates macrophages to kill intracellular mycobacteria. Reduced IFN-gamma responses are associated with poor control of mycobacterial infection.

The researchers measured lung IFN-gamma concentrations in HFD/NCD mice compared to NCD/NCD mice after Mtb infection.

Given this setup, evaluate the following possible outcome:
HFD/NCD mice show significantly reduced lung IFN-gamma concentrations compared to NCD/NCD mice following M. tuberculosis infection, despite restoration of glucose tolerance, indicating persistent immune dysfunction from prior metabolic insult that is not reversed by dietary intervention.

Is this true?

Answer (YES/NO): NO